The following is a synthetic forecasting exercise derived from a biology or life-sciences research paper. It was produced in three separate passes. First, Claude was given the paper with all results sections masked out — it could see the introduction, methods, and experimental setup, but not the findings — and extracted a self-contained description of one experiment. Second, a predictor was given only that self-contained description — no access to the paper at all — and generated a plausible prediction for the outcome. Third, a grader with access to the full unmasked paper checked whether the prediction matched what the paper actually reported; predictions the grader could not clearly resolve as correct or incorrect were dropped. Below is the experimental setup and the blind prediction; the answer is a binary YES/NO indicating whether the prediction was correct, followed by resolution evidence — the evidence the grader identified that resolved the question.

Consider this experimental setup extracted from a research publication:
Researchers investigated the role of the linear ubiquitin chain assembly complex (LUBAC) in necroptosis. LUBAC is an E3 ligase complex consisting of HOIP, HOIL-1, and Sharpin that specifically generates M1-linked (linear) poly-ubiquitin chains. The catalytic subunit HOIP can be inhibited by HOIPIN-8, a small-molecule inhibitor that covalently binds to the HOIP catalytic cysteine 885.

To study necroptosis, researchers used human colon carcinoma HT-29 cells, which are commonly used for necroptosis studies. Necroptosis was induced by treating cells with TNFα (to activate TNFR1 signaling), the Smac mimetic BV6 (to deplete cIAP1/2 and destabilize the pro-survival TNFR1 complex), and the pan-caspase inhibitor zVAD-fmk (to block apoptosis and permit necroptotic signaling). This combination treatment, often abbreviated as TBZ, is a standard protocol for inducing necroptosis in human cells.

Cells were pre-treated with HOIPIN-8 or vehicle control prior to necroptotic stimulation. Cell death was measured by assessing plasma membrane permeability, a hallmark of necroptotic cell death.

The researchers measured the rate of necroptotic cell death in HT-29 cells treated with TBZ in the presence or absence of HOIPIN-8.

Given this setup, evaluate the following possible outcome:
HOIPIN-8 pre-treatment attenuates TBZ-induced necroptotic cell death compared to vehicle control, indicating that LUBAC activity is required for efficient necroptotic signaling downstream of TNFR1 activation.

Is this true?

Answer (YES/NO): NO